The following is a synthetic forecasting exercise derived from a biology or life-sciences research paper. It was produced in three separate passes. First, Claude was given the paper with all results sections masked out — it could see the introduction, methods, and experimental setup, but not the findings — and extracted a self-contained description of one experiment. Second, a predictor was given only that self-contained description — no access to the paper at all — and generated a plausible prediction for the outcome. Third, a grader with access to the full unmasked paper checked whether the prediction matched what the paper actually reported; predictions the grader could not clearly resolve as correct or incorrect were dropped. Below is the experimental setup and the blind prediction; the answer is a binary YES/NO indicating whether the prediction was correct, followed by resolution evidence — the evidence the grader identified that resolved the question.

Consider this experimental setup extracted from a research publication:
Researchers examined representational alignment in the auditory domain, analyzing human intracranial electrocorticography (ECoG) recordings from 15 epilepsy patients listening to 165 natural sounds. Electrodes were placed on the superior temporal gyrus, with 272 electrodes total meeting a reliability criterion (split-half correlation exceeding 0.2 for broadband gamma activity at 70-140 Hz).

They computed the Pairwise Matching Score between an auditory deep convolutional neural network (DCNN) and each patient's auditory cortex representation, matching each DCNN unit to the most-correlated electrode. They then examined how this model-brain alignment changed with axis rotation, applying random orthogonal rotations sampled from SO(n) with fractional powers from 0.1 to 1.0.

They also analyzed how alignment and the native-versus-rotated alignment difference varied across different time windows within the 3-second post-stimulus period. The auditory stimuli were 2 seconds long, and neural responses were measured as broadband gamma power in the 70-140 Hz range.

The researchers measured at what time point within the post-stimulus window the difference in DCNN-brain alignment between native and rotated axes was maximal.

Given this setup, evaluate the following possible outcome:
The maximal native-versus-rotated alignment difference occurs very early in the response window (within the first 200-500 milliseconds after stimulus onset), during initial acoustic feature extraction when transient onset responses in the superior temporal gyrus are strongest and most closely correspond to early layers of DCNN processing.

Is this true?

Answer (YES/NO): YES